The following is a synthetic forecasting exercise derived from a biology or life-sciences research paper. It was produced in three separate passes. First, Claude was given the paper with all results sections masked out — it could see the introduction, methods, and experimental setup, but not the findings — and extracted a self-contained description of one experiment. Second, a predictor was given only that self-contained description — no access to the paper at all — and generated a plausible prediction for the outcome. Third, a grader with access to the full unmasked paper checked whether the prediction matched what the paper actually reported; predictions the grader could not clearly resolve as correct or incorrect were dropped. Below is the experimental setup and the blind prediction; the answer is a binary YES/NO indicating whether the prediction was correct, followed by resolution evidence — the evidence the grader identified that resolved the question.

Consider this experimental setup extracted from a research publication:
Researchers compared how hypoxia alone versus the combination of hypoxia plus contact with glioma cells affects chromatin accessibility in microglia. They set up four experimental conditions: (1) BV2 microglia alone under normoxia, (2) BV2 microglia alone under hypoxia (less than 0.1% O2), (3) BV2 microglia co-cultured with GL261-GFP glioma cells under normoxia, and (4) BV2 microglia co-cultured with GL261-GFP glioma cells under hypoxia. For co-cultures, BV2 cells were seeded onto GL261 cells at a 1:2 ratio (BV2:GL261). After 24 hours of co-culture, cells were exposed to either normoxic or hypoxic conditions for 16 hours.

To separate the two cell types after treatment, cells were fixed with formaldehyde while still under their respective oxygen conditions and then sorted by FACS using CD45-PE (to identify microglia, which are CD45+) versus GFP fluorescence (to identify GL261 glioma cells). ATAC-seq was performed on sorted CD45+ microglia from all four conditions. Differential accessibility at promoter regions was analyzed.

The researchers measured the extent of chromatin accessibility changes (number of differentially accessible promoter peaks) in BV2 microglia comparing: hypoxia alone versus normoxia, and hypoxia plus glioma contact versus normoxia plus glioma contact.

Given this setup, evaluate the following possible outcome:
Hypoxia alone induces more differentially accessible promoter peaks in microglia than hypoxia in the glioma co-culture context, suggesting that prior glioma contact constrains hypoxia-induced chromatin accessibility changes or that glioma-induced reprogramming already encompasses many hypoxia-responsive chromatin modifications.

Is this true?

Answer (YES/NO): NO